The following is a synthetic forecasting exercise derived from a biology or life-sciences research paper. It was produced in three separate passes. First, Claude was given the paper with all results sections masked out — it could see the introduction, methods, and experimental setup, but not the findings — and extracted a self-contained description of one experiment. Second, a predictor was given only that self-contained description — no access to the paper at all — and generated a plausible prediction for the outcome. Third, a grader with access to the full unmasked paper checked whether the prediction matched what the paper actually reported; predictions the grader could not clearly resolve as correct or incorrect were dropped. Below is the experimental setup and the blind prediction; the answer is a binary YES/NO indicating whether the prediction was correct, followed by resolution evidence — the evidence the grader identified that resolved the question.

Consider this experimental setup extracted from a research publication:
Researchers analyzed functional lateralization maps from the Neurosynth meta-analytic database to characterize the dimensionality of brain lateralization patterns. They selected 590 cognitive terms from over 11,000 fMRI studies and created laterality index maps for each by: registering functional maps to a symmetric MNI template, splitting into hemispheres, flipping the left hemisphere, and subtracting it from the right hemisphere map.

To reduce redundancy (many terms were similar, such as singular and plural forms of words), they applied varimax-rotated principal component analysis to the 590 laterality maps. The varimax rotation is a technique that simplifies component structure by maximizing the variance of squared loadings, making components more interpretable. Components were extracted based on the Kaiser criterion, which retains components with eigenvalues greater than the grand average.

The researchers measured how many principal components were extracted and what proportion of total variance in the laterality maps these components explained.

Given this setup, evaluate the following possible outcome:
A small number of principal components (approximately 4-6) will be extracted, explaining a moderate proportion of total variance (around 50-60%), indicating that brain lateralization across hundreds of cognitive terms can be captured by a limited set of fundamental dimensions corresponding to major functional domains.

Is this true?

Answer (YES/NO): NO